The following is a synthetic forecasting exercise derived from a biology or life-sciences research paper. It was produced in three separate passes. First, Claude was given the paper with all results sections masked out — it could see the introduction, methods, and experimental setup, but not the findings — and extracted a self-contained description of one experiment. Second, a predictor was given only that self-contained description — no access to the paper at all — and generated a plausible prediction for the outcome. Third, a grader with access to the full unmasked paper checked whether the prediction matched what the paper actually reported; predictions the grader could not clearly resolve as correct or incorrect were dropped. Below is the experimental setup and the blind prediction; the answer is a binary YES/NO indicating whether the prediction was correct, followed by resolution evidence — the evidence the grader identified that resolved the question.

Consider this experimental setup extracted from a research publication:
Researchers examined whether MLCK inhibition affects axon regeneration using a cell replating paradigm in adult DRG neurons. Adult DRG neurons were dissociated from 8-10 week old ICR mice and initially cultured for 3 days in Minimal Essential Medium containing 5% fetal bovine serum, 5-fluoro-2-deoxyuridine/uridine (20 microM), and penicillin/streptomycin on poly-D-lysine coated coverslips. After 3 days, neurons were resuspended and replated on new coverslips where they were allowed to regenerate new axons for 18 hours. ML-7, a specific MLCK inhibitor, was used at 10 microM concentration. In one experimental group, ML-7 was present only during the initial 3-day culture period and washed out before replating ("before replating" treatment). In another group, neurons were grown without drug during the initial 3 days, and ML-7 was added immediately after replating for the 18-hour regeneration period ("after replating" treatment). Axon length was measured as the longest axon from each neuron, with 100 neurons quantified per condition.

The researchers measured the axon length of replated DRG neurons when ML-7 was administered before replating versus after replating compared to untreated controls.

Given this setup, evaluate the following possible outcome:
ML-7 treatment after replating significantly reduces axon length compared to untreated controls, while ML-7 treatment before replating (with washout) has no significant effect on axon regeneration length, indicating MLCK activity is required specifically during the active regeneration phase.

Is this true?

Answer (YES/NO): YES